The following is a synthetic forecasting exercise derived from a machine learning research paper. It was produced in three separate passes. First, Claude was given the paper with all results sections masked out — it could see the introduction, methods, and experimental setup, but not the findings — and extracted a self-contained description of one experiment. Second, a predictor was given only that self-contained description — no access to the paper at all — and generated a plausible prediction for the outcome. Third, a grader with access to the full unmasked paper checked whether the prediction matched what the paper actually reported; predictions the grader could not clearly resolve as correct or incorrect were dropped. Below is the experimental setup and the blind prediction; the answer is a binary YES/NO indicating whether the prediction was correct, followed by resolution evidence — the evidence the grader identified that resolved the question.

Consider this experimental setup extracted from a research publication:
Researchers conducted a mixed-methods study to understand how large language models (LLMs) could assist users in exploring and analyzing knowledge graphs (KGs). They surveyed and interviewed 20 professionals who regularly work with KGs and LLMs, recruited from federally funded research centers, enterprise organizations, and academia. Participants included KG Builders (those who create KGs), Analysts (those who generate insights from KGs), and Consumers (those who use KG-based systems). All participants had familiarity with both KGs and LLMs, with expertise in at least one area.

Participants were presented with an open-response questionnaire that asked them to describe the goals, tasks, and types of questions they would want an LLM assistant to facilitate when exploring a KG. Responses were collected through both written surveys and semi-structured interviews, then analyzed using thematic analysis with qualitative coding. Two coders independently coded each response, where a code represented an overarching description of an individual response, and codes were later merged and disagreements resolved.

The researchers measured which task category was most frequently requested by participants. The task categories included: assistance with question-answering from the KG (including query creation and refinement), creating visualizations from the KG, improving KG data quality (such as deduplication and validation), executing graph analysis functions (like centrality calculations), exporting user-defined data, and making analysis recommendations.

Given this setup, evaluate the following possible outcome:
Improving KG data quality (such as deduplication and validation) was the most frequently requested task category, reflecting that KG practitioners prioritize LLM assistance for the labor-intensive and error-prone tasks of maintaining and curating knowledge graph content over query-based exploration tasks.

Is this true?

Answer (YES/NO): NO